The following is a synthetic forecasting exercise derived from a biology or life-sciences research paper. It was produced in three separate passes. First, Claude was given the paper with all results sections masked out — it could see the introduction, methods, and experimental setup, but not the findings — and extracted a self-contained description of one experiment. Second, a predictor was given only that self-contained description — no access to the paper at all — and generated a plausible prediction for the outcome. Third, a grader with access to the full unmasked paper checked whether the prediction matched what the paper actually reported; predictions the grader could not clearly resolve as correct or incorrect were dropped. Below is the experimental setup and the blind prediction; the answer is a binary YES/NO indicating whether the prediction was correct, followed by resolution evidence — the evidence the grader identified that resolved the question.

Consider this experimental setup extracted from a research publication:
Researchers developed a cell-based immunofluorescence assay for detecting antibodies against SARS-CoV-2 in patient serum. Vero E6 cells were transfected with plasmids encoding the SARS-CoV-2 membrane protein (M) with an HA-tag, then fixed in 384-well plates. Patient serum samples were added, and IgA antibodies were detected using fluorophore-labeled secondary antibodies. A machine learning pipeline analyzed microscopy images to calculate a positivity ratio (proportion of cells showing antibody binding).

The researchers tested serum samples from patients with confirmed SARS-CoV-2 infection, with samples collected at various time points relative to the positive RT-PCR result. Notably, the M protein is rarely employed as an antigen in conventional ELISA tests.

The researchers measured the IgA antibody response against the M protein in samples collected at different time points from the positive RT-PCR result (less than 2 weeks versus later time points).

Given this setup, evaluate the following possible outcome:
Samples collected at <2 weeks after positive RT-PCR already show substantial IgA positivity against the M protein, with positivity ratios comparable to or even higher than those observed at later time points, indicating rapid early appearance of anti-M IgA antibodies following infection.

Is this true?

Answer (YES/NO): YES